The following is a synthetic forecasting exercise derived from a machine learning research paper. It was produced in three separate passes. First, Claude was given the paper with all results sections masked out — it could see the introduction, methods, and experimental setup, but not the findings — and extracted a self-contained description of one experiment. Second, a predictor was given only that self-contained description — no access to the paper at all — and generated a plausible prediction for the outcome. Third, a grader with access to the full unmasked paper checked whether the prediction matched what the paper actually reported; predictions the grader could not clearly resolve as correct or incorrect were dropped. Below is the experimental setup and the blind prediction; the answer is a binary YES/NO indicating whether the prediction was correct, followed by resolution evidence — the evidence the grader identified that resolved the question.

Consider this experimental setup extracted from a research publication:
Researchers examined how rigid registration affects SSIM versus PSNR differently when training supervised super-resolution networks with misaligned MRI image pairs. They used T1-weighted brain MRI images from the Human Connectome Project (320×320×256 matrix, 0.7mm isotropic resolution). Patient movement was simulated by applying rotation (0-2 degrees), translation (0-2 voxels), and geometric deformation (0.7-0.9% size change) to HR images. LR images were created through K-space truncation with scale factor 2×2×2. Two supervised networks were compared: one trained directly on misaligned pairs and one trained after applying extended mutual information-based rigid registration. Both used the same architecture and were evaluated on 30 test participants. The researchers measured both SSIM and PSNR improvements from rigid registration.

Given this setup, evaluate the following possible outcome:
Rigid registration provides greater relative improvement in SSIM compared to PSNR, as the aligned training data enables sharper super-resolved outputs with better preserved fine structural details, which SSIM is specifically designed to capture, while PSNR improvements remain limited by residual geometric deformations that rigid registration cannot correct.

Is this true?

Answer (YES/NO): NO